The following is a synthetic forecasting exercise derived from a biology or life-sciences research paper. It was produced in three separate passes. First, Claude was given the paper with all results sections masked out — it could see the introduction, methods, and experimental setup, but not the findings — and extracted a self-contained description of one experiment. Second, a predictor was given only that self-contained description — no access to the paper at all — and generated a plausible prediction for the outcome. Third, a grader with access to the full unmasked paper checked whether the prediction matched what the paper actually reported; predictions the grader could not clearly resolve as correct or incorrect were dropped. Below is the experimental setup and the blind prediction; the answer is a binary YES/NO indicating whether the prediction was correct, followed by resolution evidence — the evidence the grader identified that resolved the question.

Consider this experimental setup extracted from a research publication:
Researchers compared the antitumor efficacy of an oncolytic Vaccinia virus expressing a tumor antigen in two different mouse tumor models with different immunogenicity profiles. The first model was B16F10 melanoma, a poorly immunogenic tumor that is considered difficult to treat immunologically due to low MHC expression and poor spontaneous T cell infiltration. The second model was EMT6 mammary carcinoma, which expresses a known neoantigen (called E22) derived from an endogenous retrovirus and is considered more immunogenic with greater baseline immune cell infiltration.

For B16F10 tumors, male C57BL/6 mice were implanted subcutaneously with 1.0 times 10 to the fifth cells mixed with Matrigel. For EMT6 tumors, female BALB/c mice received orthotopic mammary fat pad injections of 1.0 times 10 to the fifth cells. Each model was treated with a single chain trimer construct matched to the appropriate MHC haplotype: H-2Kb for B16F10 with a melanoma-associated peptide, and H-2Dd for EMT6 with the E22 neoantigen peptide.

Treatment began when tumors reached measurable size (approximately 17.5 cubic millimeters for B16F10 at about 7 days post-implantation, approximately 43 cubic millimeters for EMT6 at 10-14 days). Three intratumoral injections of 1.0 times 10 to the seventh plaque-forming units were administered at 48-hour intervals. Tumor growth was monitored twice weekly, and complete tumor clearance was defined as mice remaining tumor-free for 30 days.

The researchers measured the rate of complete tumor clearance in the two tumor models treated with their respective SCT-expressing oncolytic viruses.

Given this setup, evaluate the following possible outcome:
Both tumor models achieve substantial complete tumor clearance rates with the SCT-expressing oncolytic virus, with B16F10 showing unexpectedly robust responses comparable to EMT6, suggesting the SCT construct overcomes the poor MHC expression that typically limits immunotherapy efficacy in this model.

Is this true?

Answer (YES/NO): NO